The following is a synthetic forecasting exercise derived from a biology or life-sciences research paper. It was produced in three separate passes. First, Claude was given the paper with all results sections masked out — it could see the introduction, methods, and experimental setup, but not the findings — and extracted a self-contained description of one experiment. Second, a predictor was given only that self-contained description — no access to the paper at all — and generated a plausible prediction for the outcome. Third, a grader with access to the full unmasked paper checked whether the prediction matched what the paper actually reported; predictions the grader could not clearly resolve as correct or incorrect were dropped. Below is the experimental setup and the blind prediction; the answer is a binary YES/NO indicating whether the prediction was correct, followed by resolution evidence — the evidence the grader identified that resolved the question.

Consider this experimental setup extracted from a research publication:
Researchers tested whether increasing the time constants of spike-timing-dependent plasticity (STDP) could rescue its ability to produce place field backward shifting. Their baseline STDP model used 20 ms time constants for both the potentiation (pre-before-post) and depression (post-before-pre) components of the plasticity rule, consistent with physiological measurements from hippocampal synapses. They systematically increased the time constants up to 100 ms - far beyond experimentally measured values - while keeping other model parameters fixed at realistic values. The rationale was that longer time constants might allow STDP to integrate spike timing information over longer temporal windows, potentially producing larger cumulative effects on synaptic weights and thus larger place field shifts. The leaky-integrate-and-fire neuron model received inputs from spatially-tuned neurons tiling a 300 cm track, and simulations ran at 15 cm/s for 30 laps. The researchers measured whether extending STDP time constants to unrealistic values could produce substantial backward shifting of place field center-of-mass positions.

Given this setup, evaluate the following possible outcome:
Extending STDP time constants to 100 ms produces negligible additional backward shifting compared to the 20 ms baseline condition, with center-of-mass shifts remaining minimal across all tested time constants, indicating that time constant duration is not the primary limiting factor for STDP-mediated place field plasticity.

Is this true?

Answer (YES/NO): NO